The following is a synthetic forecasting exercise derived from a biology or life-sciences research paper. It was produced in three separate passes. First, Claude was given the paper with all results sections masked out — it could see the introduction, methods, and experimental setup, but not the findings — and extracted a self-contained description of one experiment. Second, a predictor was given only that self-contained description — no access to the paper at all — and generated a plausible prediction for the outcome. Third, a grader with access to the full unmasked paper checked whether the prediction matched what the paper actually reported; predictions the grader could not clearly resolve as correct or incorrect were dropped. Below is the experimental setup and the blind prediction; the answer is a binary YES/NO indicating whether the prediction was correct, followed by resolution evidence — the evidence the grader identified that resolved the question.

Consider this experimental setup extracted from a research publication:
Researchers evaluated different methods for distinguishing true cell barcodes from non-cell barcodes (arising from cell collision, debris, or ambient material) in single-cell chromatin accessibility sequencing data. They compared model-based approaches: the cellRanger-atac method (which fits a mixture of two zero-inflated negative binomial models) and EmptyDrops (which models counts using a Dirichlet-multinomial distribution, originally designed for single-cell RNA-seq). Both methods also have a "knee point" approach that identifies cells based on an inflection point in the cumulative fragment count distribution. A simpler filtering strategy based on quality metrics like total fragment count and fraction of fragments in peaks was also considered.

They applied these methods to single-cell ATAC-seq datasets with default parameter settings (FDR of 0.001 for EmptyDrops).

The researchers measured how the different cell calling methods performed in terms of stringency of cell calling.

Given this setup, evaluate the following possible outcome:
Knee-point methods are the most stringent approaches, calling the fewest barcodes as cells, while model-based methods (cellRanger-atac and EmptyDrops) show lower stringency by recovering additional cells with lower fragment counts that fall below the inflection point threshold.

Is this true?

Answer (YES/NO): YES